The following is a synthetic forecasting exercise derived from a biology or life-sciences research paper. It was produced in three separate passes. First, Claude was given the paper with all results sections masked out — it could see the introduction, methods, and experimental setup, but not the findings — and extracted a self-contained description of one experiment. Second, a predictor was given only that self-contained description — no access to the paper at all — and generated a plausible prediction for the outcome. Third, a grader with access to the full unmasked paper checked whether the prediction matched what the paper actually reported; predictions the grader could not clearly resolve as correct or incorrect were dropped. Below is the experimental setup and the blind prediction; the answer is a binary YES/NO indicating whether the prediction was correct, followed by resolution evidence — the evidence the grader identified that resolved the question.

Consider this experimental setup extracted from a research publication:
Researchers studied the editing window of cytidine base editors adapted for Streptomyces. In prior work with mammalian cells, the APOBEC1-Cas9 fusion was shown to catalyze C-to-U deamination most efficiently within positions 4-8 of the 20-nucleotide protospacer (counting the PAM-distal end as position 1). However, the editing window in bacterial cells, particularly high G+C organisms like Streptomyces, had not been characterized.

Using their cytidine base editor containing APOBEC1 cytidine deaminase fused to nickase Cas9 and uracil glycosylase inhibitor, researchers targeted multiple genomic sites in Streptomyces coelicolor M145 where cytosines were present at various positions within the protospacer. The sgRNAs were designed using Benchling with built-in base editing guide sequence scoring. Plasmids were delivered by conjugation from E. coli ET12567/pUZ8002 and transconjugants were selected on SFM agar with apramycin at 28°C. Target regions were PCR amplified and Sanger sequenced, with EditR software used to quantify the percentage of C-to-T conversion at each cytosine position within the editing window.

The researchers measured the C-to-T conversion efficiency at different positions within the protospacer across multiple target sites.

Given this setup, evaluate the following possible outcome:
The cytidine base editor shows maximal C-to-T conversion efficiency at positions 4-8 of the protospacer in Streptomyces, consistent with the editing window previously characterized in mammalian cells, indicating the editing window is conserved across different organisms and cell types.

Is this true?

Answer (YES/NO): YES